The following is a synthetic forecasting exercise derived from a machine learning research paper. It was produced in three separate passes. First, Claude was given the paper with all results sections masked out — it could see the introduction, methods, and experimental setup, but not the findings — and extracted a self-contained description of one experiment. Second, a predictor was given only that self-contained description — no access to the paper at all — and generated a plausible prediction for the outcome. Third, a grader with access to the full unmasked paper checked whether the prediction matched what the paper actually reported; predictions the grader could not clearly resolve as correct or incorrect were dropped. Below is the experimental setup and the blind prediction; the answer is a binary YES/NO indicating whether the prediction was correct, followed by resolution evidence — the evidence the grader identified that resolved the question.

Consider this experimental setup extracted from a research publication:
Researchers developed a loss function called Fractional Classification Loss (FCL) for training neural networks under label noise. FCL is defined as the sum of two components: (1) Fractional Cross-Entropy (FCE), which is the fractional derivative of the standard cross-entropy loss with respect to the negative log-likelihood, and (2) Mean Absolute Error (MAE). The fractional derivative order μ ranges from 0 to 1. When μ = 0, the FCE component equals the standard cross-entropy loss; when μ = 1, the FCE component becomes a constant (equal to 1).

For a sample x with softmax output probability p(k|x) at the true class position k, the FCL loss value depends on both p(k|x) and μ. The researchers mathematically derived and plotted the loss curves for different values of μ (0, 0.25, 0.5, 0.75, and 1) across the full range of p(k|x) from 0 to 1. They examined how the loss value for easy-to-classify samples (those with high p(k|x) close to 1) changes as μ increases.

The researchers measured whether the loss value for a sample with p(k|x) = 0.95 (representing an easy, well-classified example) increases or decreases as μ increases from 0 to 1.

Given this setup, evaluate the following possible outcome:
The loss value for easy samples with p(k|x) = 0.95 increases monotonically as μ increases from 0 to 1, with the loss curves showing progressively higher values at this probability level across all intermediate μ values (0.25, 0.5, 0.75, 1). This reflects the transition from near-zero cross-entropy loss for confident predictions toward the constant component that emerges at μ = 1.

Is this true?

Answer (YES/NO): YES